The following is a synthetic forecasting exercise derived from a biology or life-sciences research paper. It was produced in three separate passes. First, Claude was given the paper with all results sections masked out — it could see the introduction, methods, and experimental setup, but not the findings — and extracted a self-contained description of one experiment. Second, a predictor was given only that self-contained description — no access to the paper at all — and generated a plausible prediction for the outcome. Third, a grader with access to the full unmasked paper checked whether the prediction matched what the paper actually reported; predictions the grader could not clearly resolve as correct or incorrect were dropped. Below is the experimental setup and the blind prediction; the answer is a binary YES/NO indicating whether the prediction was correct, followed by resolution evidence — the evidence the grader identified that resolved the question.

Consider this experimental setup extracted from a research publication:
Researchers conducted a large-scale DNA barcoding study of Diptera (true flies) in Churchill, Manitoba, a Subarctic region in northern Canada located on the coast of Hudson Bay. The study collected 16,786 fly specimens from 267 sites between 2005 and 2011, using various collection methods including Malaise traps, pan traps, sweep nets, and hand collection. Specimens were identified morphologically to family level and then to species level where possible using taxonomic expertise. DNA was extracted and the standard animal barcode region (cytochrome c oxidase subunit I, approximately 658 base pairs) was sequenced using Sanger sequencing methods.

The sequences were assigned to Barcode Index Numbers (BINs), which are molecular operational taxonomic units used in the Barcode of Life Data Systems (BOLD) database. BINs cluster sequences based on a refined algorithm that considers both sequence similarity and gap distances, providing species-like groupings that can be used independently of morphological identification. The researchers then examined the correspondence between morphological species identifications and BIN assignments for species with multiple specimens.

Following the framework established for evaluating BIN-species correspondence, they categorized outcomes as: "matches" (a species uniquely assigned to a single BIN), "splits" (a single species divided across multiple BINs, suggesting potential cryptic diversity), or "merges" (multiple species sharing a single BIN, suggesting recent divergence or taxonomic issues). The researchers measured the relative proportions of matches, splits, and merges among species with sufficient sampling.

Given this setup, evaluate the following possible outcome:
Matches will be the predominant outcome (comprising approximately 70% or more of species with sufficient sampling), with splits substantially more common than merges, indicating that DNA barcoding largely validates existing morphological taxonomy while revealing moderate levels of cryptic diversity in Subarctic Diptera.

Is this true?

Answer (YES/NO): NO